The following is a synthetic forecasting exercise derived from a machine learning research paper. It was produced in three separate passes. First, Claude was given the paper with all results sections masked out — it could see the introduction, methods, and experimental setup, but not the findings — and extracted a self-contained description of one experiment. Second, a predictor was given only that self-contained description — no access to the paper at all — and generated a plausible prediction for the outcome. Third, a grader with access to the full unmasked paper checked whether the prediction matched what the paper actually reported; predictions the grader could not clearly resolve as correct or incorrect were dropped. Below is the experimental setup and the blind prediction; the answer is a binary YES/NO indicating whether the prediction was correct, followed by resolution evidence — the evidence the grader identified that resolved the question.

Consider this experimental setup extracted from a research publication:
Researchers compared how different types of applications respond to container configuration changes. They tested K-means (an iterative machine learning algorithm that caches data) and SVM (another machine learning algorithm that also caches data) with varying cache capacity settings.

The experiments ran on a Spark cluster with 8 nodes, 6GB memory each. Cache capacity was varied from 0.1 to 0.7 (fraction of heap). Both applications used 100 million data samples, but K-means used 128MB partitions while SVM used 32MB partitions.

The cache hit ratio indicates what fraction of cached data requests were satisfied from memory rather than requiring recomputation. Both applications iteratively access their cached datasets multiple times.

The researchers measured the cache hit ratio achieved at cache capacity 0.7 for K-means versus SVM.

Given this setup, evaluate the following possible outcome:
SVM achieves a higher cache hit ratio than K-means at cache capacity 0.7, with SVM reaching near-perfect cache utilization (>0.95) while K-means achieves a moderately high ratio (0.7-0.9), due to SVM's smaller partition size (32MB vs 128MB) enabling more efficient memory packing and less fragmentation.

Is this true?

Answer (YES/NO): YES